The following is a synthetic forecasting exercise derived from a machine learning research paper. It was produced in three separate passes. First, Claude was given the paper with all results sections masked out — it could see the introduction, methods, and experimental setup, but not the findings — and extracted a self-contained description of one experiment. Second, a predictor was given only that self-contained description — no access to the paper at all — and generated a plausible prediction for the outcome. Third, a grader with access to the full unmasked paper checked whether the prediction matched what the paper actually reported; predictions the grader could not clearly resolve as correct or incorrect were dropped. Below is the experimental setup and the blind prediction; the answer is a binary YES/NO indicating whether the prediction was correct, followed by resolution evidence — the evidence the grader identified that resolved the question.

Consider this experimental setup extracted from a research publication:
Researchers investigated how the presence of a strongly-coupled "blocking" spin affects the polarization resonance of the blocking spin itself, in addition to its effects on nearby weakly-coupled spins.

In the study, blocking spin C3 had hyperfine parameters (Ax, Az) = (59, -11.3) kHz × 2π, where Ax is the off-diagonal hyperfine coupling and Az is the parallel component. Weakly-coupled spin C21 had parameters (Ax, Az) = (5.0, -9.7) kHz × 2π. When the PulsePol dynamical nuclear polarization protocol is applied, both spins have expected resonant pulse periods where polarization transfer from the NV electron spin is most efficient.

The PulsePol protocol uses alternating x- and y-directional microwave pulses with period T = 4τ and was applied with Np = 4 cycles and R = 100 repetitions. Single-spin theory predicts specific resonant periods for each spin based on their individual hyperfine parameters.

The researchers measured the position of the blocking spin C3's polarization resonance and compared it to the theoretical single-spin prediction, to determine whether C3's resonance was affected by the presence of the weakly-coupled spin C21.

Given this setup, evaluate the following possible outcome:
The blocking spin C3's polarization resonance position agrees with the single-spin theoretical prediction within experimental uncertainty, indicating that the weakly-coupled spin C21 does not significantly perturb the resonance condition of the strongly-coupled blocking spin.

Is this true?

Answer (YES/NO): YES